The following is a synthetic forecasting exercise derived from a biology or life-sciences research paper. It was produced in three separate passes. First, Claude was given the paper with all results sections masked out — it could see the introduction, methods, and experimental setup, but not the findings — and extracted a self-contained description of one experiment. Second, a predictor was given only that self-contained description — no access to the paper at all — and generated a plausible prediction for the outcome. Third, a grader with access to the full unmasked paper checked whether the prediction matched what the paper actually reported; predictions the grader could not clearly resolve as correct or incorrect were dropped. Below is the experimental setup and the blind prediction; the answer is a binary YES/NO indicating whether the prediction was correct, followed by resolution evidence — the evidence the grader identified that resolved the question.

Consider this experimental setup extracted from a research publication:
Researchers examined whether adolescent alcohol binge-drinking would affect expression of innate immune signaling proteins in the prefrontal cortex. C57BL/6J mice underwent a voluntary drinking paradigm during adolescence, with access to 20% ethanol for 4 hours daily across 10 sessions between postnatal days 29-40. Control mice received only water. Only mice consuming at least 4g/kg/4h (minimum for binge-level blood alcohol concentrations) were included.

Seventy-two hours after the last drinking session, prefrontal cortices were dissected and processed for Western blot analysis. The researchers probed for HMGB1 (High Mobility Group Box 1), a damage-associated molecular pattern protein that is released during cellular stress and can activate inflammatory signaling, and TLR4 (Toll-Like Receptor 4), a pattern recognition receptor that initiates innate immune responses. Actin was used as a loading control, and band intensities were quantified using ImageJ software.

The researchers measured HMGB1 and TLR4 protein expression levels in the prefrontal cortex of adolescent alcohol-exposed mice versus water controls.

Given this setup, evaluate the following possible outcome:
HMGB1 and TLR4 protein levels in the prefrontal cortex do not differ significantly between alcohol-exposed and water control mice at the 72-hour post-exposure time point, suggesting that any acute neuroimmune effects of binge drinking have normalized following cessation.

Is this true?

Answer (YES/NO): YES